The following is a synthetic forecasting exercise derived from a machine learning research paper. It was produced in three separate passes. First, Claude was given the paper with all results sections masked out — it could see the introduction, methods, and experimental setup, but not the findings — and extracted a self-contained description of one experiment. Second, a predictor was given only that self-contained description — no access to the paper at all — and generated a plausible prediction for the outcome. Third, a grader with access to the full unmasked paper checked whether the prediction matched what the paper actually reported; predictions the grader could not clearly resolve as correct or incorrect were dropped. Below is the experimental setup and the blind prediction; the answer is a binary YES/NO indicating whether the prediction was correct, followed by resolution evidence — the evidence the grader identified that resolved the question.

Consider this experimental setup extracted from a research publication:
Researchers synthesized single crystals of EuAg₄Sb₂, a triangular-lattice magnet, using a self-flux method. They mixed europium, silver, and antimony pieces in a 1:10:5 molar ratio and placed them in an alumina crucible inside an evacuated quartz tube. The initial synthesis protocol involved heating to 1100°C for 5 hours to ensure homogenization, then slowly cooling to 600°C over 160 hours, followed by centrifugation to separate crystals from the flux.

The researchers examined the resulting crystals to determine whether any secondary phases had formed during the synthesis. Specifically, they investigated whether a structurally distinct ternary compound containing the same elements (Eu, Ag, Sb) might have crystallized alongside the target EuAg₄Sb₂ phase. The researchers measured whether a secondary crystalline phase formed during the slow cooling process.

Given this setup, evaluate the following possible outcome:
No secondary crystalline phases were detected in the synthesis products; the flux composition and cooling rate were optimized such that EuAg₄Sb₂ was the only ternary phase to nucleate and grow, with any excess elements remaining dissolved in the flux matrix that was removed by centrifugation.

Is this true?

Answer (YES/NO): NO